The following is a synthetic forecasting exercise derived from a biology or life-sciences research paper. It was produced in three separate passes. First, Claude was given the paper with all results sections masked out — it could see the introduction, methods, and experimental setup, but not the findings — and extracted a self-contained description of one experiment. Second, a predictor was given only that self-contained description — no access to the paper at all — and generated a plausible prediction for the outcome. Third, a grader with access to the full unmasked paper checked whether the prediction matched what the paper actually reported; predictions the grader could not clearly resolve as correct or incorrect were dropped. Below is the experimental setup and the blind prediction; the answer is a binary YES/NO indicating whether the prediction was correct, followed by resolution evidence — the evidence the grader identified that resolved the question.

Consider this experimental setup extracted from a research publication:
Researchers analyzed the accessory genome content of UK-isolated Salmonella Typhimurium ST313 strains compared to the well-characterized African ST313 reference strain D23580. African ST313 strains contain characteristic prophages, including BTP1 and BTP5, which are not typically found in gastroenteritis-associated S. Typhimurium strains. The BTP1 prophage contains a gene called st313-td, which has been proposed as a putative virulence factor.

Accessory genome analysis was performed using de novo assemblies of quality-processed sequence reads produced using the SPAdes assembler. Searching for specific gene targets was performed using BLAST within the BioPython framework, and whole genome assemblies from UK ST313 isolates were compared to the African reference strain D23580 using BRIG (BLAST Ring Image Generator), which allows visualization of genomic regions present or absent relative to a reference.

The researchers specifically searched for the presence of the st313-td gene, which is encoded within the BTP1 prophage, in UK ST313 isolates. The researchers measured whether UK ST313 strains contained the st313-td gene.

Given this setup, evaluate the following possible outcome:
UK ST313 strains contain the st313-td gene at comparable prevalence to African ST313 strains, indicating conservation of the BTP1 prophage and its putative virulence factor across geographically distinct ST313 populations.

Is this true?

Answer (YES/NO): NO